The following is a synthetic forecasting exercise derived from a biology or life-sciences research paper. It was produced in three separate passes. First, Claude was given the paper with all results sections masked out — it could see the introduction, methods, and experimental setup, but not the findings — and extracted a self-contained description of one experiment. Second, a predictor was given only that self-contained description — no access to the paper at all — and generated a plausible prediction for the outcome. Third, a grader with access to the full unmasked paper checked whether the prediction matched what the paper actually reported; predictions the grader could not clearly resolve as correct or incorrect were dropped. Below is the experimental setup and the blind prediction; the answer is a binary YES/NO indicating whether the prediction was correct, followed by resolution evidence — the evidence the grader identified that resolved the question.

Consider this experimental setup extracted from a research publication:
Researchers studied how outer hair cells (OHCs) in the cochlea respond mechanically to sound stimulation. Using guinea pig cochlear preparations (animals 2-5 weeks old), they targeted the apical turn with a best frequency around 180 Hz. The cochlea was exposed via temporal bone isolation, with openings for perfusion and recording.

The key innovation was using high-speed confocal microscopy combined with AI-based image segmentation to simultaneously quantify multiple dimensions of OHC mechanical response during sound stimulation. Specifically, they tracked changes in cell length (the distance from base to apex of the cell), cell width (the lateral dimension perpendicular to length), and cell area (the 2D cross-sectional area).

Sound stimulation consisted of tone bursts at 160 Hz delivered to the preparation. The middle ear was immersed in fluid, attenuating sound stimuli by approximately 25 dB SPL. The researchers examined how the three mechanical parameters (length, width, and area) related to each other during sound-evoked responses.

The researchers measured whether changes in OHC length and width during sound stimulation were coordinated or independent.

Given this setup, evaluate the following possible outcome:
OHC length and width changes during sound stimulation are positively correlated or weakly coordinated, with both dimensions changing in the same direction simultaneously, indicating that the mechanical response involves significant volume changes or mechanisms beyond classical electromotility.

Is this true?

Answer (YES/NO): YES